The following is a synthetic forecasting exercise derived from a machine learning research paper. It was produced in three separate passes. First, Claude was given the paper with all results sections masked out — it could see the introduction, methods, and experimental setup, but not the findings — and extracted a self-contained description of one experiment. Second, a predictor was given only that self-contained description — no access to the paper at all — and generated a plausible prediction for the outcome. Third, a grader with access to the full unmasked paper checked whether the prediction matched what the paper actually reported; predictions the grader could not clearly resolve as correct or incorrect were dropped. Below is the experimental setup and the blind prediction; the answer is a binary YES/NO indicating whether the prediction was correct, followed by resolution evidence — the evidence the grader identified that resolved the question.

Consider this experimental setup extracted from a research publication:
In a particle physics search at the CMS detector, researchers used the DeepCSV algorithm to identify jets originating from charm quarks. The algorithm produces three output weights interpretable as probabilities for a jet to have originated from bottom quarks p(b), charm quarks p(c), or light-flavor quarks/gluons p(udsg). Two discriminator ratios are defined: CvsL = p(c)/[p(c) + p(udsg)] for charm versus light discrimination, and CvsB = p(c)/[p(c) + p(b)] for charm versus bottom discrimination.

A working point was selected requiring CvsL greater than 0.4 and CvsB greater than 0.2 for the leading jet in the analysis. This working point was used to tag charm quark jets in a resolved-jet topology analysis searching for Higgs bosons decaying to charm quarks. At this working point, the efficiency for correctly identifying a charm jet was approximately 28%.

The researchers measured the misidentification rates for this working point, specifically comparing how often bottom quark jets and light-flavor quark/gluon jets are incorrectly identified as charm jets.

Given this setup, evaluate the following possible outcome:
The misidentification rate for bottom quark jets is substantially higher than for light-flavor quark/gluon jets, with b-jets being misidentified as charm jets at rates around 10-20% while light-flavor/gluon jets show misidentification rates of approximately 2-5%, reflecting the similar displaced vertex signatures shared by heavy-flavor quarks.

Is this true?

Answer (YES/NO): YES